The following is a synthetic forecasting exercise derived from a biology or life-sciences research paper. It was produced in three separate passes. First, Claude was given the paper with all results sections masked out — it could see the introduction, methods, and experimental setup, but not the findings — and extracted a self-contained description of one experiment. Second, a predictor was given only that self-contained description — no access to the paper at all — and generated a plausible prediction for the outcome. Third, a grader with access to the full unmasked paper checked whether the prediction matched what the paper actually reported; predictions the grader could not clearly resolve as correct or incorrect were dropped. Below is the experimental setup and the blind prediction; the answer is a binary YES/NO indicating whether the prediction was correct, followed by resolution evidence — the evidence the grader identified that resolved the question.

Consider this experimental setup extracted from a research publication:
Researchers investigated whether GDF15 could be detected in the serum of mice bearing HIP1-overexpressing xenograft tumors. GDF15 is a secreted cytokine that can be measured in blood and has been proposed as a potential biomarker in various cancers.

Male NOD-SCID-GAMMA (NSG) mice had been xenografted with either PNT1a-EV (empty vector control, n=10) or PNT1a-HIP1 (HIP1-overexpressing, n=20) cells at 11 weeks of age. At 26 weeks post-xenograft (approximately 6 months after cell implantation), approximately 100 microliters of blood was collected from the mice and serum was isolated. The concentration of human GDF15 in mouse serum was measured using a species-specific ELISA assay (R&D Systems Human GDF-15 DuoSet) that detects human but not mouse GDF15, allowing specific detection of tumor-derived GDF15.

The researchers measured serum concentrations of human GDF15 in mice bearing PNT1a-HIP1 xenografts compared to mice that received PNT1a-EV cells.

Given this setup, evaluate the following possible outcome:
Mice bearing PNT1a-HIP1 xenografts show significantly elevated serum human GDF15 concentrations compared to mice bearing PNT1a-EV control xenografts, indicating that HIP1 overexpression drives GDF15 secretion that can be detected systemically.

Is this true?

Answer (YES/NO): YES